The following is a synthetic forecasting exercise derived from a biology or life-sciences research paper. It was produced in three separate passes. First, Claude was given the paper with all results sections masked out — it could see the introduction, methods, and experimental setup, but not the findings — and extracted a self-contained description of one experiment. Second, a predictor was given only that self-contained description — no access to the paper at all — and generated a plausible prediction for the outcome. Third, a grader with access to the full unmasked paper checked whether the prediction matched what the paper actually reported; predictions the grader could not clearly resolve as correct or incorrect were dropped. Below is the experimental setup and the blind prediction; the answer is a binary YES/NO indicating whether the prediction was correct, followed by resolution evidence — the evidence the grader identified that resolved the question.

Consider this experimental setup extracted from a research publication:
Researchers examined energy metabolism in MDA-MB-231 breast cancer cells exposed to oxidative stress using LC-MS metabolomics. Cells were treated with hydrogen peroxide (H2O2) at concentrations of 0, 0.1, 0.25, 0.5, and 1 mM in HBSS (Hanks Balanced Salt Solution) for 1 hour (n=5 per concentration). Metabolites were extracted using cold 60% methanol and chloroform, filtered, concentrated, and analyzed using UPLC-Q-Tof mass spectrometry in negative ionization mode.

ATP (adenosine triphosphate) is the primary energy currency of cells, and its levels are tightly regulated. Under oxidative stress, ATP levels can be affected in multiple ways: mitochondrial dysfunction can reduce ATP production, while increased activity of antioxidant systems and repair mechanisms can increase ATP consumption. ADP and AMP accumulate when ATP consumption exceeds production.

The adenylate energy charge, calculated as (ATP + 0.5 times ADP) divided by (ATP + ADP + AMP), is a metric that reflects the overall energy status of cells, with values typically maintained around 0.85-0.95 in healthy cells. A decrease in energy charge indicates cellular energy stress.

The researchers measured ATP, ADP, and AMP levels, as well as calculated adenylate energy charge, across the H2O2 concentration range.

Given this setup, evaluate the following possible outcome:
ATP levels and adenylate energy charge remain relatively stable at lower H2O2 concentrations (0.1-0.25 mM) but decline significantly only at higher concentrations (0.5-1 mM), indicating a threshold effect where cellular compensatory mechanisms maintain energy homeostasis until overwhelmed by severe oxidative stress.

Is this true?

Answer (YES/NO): NO